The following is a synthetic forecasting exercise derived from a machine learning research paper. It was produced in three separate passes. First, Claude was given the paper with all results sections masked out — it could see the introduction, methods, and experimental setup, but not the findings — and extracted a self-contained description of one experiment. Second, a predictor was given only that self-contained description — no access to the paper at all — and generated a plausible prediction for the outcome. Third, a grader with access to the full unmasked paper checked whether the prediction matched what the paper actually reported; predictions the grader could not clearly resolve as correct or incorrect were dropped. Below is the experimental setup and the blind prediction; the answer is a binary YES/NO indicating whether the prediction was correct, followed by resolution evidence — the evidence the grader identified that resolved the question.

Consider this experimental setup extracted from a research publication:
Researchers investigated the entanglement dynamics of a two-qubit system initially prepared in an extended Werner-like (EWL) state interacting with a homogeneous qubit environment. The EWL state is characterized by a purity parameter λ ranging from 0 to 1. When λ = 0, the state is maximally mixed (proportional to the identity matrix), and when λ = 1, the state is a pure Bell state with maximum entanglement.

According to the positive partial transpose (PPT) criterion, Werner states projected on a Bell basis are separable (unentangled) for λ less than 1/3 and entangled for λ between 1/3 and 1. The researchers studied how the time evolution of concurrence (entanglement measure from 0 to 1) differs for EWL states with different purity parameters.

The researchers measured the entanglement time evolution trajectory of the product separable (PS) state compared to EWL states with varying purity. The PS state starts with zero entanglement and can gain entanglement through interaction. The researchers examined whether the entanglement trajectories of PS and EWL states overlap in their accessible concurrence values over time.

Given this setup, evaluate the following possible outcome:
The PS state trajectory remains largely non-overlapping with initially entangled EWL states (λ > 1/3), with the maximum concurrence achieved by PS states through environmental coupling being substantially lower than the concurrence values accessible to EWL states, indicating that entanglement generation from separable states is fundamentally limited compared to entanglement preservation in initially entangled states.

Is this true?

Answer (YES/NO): NO